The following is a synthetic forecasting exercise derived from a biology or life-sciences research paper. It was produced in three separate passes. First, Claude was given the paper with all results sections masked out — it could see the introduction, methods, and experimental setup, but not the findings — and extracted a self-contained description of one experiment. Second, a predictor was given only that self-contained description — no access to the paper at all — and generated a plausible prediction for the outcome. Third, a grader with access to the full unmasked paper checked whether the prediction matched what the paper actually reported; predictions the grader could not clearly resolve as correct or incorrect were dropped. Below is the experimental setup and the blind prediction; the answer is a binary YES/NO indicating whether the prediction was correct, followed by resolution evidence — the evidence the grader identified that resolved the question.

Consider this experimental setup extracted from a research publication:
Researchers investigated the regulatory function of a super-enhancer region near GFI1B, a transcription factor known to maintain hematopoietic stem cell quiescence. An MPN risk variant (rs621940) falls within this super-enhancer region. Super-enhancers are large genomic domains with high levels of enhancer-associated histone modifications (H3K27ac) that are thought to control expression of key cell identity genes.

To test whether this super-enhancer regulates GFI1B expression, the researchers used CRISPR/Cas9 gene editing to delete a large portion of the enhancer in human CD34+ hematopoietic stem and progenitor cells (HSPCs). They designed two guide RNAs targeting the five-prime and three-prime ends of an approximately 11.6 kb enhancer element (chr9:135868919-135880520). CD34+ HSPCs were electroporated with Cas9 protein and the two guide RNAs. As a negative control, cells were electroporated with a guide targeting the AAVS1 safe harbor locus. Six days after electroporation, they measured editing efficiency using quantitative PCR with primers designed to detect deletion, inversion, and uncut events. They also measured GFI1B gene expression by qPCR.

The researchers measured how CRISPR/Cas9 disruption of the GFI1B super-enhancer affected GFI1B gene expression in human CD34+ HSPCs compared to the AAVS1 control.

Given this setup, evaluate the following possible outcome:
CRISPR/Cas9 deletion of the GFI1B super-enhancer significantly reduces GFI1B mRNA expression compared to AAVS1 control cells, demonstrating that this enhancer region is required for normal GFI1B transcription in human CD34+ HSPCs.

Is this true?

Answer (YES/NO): YES